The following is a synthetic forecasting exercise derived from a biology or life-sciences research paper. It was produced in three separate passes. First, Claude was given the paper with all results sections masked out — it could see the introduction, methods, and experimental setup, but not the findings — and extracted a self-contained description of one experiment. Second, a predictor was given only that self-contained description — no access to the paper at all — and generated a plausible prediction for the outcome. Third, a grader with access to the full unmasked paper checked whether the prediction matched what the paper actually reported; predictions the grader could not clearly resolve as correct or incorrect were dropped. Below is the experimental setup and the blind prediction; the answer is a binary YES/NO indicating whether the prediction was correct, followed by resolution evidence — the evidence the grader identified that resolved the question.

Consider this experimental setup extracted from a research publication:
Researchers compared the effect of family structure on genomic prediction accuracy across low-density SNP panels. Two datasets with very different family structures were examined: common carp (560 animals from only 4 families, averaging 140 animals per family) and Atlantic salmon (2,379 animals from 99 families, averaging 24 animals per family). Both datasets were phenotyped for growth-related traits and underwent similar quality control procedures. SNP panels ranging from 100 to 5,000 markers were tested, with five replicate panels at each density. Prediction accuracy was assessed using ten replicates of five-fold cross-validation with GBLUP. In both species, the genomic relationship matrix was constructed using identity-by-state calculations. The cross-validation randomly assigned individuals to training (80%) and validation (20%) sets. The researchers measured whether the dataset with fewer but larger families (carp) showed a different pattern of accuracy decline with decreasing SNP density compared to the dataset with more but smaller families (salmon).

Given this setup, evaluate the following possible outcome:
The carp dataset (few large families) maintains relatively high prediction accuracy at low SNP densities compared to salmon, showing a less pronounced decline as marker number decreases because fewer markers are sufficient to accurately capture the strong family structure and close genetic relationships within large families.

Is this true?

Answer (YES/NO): NO